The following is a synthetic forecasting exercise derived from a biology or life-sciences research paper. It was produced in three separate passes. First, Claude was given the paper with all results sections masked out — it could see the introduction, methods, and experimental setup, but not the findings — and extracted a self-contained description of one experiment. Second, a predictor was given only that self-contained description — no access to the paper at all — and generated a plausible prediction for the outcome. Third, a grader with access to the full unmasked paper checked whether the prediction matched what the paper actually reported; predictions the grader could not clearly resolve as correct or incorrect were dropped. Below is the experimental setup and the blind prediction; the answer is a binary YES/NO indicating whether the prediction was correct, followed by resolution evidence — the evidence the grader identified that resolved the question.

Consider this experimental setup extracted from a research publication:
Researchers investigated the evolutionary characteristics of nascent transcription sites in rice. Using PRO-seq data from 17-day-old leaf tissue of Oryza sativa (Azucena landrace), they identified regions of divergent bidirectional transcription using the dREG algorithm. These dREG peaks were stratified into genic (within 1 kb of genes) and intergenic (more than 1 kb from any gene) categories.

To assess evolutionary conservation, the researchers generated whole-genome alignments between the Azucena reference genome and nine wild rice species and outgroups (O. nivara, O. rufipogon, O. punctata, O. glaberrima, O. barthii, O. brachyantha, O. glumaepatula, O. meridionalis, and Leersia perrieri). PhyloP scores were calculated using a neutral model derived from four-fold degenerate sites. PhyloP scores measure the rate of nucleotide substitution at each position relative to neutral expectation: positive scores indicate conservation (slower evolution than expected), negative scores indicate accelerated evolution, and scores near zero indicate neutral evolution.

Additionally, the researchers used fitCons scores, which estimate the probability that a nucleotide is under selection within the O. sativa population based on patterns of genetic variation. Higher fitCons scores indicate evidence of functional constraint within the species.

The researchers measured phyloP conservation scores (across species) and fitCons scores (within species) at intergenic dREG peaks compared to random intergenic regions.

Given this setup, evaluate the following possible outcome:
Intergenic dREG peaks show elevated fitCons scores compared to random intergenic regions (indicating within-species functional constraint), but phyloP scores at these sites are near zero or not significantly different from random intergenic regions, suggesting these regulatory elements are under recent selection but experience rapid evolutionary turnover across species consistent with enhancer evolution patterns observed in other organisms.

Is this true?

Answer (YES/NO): NO